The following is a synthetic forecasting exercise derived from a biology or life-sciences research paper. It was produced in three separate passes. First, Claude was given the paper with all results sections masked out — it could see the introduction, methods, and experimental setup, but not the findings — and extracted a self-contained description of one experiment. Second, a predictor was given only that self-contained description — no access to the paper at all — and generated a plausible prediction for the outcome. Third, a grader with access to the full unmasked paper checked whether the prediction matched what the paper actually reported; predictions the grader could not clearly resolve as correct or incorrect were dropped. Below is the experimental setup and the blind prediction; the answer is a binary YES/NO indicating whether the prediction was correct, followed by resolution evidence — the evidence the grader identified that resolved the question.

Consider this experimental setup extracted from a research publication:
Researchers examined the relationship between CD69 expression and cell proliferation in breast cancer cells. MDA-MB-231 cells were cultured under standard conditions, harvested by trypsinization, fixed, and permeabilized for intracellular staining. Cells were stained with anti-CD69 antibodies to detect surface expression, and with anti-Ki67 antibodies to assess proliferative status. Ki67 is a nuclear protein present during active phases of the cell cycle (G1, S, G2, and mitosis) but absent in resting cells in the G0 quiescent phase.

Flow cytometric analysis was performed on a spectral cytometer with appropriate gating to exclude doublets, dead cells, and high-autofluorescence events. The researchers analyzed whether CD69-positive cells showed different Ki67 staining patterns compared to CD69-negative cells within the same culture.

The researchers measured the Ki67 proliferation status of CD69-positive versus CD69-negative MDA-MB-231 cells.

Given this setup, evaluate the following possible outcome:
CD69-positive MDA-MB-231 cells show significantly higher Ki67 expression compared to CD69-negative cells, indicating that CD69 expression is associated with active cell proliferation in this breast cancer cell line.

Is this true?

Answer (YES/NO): YES